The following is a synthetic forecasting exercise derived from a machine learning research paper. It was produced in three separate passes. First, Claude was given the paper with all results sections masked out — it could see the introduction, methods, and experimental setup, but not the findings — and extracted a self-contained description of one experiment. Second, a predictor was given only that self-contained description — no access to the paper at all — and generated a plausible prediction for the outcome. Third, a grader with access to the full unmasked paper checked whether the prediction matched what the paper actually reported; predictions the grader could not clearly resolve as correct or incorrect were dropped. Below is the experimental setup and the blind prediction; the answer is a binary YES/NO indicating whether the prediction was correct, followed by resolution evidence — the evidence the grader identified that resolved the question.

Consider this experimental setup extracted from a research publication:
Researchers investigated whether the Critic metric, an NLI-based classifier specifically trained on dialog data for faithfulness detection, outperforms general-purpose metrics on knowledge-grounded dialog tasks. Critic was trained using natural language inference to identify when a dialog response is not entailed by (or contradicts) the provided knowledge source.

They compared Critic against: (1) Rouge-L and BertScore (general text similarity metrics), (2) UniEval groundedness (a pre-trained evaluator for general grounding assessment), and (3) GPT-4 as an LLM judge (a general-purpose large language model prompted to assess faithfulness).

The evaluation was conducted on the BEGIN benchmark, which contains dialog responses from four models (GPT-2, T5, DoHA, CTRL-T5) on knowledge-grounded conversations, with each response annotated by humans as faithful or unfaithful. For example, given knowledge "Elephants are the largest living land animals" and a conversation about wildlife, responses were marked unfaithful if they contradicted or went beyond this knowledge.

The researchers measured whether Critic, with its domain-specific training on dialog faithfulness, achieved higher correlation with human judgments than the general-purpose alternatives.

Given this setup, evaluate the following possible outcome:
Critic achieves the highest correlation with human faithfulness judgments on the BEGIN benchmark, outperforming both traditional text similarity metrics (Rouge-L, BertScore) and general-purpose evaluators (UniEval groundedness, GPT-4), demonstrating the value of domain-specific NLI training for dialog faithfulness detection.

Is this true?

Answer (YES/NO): NO